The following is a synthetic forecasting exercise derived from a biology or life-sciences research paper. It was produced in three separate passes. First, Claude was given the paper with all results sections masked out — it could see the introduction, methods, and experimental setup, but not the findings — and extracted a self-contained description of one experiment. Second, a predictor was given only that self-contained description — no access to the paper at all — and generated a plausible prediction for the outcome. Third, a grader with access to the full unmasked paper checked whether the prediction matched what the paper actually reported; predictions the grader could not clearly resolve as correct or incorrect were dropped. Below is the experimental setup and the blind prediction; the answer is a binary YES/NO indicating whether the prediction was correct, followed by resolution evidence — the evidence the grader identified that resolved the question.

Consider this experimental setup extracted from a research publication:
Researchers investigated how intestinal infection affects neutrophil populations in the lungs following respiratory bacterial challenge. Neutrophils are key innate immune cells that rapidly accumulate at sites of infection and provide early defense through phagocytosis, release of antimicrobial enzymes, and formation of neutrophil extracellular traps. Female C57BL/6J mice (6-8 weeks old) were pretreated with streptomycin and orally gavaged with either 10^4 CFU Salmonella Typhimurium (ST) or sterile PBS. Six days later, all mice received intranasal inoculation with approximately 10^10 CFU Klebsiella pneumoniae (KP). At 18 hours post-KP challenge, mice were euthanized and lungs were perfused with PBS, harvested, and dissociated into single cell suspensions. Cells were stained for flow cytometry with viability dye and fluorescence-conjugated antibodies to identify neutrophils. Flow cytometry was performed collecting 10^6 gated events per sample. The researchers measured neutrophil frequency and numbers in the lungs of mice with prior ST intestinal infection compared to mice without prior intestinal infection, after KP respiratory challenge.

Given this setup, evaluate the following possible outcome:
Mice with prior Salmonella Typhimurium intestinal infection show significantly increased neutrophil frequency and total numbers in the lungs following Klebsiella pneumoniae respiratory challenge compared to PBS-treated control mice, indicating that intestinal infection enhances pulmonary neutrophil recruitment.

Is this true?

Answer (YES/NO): NO